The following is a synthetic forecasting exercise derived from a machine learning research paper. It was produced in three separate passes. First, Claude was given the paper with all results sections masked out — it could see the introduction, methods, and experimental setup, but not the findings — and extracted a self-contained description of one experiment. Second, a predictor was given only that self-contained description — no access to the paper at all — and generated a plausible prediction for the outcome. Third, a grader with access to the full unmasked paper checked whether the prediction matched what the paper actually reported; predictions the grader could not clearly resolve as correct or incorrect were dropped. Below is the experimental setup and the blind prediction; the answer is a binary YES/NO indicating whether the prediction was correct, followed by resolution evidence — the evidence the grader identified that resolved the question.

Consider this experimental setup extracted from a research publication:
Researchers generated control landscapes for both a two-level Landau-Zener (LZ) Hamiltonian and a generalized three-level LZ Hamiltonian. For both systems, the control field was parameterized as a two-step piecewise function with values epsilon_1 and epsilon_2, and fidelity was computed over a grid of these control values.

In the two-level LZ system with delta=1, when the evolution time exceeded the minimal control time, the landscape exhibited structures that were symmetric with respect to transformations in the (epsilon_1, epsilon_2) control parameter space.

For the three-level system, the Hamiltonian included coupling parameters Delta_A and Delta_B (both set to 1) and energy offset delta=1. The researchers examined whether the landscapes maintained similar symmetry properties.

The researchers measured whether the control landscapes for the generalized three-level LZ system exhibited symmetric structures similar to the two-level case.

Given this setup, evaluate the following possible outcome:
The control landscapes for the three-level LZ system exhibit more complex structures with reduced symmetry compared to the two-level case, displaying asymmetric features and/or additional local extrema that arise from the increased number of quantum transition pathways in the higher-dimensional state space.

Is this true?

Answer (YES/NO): YES